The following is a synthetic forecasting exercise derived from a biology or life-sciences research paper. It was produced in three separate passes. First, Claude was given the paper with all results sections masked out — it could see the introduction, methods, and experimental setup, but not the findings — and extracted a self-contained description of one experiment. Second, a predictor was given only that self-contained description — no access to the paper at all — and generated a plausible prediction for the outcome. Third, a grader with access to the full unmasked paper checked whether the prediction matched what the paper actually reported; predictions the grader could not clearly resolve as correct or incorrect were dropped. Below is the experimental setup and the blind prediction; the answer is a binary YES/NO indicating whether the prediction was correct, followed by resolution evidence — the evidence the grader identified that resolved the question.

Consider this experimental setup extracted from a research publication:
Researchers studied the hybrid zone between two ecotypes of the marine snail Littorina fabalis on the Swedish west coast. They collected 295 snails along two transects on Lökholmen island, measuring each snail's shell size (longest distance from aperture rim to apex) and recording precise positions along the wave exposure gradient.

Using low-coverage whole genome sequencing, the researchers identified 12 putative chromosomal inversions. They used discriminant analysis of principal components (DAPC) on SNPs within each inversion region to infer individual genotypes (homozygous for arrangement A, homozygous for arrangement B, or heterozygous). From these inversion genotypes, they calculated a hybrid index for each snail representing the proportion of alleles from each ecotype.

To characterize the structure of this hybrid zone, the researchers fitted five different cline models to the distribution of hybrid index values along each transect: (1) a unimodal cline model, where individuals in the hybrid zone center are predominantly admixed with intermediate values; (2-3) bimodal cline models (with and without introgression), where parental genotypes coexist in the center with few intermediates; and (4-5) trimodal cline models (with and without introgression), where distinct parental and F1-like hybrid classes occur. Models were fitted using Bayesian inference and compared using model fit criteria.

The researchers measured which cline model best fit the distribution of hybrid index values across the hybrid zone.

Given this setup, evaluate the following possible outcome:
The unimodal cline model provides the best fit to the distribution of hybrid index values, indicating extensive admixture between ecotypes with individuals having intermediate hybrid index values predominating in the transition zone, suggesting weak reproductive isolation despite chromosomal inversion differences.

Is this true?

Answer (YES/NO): NO